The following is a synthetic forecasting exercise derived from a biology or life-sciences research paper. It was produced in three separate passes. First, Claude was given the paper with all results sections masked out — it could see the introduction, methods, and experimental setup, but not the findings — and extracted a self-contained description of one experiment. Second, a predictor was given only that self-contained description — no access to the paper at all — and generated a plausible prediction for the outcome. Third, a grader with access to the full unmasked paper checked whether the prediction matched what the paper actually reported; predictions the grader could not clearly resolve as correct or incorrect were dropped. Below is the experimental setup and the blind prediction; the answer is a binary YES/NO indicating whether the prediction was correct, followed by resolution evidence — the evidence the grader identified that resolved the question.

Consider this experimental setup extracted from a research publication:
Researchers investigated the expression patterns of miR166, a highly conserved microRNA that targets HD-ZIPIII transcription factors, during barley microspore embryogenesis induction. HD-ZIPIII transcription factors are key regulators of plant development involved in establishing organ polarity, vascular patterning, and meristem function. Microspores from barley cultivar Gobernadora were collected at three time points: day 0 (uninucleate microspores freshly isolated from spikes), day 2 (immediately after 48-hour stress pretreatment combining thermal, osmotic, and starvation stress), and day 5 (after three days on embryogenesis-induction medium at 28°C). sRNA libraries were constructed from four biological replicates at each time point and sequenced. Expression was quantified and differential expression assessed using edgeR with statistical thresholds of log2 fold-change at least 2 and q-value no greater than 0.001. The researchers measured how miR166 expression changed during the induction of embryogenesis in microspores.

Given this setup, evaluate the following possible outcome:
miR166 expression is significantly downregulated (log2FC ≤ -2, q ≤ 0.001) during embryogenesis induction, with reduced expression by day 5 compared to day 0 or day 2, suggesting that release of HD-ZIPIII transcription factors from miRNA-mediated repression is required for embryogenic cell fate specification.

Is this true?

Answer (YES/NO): NO